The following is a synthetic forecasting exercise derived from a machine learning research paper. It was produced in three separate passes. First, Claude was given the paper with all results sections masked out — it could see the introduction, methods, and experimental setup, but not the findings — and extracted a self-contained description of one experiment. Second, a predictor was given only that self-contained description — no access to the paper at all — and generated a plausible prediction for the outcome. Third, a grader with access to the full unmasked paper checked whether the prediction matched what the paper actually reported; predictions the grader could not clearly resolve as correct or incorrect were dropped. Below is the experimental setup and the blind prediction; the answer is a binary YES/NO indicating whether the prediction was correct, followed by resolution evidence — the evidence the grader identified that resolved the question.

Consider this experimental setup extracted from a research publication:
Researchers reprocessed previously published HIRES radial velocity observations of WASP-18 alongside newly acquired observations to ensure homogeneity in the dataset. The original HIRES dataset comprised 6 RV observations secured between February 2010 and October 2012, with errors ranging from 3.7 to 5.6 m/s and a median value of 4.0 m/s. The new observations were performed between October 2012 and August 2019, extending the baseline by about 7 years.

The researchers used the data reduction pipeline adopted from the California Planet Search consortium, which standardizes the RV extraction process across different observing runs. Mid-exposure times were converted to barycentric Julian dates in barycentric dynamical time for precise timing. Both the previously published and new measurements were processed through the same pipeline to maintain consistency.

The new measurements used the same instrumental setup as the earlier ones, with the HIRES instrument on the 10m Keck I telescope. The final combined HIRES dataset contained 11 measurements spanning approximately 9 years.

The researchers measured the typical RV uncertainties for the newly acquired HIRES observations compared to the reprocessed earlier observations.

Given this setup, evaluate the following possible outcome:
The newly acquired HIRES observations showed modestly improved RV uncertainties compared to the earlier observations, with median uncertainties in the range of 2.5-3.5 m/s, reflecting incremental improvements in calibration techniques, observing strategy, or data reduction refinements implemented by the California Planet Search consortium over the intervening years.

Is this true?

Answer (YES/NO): NO